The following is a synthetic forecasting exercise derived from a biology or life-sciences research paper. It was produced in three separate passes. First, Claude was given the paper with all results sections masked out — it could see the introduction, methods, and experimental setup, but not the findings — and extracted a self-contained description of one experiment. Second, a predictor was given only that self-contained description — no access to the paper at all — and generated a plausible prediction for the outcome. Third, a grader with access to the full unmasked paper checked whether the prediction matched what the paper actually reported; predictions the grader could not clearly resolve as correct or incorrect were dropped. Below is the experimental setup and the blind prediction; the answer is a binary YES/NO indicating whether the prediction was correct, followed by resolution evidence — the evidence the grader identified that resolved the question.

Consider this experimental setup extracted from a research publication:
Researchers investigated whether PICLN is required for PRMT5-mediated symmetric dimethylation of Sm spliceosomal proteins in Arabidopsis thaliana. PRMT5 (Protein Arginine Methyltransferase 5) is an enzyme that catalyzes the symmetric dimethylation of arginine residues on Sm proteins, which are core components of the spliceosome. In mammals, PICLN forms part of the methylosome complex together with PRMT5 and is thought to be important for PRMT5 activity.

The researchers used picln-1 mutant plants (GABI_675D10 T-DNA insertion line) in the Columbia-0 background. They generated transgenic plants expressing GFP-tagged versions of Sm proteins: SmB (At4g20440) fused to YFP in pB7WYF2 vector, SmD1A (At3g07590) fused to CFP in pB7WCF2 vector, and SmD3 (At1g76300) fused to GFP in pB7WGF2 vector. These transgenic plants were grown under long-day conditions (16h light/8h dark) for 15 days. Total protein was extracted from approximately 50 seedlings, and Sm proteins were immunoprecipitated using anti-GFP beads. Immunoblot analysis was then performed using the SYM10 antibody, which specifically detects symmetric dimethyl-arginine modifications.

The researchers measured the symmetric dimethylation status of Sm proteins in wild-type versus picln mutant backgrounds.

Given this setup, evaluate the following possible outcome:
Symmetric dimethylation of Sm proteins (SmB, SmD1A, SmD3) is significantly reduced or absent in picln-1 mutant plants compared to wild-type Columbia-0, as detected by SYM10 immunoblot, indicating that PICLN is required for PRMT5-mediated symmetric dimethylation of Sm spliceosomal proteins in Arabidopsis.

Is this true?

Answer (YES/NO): NO